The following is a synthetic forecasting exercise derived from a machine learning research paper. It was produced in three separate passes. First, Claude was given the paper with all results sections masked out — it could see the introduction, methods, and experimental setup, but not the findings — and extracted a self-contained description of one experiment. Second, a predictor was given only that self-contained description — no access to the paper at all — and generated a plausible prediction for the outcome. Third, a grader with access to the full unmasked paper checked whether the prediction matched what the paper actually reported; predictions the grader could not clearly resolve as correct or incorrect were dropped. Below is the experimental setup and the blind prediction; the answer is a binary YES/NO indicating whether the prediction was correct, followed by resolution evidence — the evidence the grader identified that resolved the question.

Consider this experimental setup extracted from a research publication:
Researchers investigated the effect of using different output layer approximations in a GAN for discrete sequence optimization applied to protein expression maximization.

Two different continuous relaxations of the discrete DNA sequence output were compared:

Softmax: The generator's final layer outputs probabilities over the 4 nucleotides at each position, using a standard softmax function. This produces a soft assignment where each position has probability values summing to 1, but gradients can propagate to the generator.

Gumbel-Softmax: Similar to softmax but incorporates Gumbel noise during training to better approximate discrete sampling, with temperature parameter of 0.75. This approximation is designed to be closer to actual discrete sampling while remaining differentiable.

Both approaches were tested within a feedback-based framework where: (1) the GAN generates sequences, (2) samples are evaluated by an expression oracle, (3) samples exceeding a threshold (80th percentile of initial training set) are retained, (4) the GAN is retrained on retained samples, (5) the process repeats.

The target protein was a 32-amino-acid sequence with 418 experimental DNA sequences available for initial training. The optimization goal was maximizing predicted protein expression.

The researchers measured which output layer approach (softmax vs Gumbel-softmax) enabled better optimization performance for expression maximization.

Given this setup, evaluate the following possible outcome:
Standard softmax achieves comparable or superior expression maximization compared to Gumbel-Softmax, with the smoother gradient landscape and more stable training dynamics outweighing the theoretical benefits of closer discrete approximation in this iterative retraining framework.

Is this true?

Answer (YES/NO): YES